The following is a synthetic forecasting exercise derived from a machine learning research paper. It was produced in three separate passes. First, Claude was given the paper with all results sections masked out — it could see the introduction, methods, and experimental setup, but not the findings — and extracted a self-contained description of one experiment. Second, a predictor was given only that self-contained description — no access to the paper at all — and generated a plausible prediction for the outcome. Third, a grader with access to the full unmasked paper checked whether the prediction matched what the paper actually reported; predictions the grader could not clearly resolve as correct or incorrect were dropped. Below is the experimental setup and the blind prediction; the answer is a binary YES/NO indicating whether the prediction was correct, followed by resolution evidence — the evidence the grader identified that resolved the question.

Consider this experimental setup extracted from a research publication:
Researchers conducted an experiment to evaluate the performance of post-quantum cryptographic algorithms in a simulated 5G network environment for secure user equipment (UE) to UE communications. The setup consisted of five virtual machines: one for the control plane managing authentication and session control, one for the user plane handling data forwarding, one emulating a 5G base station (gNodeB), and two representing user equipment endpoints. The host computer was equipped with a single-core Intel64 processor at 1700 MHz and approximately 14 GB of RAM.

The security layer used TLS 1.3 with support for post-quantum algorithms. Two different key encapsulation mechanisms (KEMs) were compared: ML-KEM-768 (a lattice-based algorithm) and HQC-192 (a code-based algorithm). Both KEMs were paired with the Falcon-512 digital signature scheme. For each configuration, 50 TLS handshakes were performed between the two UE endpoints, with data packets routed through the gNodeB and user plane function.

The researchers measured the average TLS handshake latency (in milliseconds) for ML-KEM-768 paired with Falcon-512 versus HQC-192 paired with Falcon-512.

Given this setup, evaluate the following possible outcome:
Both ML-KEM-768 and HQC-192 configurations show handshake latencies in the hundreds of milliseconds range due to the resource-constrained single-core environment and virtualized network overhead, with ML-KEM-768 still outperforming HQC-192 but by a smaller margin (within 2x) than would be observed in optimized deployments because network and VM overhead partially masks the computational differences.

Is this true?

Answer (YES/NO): NO